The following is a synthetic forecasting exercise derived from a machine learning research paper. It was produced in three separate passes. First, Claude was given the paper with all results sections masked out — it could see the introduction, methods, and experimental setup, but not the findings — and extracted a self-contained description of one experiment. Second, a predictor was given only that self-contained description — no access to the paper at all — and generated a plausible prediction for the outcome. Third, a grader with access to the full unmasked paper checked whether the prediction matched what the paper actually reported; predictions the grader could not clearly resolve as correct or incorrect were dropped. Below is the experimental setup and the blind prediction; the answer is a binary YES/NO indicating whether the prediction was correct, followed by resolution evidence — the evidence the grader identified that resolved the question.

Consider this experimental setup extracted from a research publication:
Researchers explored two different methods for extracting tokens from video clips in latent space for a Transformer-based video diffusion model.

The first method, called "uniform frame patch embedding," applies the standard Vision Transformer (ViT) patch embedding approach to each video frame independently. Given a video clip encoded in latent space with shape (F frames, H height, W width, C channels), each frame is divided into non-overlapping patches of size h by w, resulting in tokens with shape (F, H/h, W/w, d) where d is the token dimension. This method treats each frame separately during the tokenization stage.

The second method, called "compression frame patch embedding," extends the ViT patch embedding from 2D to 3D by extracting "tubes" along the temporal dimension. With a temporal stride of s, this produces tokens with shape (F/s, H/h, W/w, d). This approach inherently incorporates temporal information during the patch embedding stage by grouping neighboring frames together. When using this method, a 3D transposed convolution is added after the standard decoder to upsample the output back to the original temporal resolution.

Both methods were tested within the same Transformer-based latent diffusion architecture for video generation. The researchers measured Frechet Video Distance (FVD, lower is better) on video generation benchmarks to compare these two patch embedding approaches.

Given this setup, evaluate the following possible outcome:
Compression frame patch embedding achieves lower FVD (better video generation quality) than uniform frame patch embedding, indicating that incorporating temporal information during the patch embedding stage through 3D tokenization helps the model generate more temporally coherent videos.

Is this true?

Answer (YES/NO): NO